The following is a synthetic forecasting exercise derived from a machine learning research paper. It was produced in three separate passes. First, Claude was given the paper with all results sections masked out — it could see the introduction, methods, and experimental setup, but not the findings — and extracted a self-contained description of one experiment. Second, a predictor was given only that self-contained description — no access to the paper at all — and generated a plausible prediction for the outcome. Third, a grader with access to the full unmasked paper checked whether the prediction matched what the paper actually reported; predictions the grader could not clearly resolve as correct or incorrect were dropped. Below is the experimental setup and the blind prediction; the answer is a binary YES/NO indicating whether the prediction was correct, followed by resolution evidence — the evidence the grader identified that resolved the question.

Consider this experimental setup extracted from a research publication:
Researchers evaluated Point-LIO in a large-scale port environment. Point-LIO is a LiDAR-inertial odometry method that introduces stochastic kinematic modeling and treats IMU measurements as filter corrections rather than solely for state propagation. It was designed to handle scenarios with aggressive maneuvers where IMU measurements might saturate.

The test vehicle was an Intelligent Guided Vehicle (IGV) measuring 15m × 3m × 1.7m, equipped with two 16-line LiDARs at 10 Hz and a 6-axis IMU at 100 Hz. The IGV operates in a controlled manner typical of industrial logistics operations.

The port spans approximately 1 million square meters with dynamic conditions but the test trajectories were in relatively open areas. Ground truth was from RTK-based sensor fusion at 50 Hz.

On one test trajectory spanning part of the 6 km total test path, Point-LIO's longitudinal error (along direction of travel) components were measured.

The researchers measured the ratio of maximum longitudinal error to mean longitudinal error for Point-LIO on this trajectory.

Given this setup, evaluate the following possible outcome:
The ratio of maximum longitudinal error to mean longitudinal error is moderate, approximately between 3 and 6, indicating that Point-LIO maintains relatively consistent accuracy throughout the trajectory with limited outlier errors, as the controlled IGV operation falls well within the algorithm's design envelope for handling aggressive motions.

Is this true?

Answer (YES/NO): NO